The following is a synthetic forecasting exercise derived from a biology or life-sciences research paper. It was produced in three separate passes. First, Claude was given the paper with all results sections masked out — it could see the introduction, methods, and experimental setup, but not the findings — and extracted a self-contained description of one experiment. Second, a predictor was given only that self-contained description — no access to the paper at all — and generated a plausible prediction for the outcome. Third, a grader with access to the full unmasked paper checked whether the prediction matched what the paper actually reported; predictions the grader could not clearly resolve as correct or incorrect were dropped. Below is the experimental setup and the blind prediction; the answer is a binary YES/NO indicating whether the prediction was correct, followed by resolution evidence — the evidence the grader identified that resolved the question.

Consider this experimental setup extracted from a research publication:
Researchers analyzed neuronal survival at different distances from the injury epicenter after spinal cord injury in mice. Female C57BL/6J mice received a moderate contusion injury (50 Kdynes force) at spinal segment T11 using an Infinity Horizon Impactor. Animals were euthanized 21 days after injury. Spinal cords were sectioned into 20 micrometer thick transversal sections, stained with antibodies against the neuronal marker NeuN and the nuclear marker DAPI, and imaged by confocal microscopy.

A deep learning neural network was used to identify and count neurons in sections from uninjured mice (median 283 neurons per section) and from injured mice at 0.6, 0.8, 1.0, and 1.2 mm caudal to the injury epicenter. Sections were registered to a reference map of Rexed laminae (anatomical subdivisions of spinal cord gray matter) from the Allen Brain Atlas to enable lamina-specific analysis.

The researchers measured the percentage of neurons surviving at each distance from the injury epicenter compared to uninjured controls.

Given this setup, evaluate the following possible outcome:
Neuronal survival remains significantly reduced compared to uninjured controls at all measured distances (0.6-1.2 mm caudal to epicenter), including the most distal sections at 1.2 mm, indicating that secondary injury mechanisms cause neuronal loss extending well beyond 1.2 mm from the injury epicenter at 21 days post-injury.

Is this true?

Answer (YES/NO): NO